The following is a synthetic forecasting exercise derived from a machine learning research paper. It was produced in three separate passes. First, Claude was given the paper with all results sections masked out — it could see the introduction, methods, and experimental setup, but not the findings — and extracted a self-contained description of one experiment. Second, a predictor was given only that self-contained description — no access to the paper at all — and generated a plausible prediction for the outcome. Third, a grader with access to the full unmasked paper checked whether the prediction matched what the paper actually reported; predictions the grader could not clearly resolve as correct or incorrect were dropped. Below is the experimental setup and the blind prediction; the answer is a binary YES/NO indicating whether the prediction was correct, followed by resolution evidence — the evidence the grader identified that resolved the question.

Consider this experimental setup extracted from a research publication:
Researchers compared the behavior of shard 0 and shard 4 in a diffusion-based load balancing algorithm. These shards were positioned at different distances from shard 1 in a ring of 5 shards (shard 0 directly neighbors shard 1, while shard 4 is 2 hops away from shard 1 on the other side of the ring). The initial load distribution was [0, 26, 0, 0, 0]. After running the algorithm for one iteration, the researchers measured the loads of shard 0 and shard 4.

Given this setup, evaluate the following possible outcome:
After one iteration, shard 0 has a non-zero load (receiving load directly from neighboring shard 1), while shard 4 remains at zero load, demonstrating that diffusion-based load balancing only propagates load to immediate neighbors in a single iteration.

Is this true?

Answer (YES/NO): YES